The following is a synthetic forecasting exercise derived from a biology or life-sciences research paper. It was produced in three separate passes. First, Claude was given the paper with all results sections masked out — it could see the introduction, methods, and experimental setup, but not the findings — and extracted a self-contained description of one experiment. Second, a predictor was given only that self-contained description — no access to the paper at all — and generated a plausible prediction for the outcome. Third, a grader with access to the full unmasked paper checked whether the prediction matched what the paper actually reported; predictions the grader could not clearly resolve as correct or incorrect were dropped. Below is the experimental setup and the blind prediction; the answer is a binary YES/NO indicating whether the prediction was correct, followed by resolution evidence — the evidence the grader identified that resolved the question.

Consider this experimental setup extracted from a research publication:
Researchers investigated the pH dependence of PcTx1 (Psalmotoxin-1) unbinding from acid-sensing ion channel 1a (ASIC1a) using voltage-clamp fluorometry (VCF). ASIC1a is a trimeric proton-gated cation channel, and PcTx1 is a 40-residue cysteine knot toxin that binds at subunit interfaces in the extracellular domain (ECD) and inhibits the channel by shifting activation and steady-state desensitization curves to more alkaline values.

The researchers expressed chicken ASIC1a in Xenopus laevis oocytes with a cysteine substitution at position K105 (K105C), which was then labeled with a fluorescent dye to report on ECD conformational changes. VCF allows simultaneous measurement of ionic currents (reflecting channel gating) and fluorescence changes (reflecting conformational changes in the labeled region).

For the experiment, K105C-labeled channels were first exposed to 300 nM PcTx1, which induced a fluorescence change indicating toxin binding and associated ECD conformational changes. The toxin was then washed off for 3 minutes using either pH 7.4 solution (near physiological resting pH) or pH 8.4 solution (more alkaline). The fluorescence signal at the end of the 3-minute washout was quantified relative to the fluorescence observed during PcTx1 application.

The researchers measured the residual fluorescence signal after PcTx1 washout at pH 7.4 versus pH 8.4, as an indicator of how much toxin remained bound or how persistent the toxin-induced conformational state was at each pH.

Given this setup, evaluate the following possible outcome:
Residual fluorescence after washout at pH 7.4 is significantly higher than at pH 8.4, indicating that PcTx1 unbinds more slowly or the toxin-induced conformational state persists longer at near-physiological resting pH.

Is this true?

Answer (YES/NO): YES